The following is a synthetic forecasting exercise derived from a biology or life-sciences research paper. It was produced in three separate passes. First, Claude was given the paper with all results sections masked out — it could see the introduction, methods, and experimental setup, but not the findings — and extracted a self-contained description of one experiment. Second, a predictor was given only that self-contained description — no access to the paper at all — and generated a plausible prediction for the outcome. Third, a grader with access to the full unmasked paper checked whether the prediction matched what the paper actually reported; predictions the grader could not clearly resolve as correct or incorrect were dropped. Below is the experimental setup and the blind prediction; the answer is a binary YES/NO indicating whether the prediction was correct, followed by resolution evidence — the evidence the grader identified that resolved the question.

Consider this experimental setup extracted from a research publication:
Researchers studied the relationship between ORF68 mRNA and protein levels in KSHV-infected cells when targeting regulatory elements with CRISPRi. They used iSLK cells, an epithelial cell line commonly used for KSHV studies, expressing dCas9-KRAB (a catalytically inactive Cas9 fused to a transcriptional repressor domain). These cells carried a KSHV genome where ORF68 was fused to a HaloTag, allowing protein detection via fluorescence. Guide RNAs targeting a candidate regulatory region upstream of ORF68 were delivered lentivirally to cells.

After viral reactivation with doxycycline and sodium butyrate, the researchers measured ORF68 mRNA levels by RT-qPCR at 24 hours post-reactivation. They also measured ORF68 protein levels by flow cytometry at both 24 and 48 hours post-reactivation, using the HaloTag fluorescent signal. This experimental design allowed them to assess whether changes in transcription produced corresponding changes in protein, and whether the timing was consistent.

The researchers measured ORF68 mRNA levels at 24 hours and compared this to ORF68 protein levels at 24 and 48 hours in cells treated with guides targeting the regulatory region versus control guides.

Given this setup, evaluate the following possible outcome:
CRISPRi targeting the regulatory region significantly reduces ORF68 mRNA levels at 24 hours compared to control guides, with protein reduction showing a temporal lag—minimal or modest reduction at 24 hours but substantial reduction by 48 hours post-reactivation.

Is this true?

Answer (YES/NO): NO